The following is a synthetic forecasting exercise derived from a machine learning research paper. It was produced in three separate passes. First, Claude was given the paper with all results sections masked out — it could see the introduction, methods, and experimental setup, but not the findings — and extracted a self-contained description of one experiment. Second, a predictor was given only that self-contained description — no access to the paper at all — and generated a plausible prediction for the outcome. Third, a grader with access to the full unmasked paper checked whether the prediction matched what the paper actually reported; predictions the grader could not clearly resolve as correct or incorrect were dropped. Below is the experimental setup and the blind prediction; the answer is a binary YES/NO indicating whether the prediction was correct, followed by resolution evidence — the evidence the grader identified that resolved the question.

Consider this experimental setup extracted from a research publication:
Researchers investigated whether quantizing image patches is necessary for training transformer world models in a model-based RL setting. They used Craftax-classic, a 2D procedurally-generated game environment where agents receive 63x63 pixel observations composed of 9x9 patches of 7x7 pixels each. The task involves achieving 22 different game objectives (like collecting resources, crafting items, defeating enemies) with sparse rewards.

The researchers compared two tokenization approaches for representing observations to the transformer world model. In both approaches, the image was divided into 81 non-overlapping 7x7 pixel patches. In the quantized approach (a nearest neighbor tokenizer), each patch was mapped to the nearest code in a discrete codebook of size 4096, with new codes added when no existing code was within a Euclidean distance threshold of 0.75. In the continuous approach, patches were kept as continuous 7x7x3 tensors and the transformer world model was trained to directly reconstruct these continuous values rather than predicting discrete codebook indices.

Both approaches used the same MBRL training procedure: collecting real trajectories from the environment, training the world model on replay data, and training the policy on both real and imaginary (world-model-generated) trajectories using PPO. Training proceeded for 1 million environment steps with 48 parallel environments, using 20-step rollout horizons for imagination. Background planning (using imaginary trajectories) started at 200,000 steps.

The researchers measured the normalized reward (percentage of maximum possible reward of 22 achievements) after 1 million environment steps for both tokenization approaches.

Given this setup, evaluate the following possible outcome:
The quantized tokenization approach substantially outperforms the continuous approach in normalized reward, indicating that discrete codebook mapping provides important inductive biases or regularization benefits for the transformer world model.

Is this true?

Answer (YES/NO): YES